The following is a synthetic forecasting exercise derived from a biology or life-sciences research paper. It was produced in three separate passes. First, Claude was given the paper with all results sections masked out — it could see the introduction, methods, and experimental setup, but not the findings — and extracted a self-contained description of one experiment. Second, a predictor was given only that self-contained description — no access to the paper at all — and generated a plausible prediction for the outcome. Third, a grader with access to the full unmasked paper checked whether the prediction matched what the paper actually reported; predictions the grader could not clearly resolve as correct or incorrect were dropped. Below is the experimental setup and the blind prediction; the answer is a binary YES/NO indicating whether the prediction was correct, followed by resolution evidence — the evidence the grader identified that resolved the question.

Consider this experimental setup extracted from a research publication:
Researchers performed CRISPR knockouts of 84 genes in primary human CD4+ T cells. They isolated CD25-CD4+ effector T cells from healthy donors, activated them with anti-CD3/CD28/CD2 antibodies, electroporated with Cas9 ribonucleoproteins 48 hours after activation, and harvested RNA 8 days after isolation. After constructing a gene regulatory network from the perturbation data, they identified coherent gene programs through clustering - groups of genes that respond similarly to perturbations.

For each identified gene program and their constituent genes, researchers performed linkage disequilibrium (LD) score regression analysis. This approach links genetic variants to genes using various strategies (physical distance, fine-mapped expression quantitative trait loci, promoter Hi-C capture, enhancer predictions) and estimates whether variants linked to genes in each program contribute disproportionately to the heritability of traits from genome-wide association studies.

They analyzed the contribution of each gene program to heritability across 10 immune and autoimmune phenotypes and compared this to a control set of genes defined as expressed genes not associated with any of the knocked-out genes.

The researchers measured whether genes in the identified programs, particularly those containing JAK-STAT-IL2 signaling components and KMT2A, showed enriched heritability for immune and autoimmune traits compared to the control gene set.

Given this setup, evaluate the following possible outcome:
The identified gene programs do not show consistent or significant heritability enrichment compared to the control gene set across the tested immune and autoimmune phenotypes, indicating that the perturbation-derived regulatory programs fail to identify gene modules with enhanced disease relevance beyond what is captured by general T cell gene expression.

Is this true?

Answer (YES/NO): NO